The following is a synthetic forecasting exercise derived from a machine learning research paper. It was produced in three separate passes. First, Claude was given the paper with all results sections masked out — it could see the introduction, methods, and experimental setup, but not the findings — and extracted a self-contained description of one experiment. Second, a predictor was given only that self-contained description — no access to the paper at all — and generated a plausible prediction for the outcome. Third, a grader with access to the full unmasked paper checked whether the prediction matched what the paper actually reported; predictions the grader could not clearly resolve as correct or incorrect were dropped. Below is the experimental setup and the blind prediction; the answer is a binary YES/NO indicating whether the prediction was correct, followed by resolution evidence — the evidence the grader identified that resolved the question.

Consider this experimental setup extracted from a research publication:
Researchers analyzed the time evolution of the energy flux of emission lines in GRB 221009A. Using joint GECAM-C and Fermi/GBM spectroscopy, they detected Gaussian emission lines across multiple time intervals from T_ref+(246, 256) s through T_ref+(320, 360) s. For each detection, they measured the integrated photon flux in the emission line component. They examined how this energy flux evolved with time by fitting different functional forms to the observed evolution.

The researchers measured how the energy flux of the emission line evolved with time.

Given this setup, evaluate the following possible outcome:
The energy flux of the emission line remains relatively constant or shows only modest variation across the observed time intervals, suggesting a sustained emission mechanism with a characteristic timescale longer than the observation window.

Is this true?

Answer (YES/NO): NO